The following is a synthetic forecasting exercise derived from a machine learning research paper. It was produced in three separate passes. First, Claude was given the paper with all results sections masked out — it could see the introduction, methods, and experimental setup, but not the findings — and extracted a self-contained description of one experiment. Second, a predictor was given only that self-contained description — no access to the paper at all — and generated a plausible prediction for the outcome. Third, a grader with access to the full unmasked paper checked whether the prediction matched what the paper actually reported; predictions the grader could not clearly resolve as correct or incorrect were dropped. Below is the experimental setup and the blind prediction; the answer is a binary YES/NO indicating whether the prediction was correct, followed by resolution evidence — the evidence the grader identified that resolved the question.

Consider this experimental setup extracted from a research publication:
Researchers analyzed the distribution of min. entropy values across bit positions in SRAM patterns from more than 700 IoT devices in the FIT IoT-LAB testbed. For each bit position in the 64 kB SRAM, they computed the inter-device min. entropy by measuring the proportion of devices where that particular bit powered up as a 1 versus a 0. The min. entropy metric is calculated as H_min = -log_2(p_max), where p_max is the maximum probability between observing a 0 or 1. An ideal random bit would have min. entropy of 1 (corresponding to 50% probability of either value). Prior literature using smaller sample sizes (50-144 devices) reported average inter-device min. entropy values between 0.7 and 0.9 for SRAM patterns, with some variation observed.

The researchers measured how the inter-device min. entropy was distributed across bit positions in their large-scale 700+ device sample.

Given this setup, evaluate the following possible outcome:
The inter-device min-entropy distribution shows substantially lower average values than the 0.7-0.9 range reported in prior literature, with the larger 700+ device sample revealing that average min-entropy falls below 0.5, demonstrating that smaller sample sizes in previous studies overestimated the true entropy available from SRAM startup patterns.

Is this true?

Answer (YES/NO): NO